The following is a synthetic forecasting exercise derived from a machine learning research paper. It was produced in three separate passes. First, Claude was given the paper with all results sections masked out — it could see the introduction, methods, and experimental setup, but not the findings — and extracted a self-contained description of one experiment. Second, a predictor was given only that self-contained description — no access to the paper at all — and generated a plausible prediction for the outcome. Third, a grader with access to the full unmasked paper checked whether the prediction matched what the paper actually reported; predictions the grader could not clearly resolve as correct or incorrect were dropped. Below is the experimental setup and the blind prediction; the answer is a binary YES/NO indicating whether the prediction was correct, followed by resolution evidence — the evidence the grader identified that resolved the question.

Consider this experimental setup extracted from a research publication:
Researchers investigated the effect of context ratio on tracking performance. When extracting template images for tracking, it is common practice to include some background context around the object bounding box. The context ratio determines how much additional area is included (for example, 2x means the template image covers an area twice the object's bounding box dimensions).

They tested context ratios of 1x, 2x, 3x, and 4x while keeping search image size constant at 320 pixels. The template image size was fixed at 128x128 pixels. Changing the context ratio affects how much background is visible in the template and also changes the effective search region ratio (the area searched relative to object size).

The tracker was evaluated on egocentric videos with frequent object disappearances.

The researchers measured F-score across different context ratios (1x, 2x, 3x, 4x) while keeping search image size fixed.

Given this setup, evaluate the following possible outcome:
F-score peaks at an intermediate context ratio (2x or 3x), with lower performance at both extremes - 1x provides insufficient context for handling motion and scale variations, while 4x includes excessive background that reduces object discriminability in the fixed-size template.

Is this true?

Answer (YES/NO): YES